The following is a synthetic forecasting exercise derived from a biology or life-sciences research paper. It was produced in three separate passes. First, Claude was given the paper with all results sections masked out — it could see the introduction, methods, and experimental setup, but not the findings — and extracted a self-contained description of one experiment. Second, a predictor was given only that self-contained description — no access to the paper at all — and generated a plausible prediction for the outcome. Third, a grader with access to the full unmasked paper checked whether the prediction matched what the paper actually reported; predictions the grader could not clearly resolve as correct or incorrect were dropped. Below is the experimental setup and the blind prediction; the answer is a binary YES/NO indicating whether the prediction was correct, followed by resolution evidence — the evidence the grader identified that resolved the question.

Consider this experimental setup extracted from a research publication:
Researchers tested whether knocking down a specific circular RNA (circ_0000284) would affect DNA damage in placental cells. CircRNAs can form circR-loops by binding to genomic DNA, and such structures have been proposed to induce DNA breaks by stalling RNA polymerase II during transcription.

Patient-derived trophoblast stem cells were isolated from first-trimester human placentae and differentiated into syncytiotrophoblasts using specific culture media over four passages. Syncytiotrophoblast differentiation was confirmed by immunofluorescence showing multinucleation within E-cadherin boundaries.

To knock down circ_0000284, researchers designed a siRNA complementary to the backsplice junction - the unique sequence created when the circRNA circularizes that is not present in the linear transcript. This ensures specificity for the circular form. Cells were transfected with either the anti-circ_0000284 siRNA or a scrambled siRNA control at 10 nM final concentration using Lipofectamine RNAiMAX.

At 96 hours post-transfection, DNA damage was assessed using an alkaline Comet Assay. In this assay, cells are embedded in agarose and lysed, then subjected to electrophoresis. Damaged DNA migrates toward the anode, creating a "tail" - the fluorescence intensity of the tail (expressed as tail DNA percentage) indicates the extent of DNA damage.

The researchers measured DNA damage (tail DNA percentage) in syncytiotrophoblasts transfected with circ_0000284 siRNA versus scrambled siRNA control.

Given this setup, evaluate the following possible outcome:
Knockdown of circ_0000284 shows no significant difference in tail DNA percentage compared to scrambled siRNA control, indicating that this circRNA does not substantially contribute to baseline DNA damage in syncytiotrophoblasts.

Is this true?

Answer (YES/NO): NO